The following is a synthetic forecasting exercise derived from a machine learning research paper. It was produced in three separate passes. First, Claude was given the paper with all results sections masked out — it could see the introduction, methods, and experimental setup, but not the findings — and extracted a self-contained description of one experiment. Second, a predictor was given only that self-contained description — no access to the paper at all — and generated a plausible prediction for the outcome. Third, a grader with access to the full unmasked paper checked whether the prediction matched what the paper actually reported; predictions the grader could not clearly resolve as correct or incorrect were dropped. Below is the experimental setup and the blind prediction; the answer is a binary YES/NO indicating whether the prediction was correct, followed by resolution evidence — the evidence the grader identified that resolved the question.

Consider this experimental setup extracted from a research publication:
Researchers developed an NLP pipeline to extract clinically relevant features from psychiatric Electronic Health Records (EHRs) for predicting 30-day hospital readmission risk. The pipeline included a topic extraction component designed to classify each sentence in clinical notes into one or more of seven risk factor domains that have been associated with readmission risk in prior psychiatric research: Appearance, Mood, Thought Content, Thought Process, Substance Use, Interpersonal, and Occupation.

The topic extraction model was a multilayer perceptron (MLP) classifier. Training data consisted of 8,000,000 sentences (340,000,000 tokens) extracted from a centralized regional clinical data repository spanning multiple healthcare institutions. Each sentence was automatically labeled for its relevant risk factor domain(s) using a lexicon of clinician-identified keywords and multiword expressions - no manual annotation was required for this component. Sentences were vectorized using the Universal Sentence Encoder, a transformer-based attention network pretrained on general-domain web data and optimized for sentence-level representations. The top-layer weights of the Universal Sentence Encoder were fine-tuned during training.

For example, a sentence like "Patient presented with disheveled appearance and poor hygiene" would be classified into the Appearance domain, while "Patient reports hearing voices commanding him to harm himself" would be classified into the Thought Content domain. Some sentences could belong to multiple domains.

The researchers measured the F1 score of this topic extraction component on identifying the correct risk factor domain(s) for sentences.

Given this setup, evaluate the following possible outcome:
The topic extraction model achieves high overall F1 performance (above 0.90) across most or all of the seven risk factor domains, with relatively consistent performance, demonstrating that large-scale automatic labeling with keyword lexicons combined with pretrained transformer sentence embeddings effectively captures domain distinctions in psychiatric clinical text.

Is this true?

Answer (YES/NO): NO